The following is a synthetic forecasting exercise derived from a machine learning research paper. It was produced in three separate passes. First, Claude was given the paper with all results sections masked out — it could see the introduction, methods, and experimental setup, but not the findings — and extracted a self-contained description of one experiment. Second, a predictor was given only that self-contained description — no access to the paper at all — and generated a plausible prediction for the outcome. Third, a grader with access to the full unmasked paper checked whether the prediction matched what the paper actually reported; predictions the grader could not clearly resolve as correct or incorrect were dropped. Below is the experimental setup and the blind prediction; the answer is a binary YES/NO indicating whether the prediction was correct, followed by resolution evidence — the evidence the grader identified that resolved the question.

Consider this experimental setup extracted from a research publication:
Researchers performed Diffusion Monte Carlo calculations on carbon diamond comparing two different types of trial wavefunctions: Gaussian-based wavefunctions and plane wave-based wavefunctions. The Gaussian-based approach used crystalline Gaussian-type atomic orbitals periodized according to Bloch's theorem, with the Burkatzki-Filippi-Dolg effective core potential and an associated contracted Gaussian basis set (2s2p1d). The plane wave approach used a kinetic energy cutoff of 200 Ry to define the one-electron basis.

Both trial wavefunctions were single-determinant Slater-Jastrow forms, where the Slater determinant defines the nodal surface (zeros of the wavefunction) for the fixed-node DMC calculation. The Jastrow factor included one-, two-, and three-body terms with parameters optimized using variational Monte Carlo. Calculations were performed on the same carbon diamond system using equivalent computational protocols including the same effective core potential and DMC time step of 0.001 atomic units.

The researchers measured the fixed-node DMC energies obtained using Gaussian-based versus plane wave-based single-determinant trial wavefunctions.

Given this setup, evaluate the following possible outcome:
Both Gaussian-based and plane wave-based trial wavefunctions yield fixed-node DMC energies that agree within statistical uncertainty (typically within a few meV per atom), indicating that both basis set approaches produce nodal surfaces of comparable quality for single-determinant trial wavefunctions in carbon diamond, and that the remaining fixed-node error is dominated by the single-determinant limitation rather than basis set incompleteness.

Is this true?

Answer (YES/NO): NO